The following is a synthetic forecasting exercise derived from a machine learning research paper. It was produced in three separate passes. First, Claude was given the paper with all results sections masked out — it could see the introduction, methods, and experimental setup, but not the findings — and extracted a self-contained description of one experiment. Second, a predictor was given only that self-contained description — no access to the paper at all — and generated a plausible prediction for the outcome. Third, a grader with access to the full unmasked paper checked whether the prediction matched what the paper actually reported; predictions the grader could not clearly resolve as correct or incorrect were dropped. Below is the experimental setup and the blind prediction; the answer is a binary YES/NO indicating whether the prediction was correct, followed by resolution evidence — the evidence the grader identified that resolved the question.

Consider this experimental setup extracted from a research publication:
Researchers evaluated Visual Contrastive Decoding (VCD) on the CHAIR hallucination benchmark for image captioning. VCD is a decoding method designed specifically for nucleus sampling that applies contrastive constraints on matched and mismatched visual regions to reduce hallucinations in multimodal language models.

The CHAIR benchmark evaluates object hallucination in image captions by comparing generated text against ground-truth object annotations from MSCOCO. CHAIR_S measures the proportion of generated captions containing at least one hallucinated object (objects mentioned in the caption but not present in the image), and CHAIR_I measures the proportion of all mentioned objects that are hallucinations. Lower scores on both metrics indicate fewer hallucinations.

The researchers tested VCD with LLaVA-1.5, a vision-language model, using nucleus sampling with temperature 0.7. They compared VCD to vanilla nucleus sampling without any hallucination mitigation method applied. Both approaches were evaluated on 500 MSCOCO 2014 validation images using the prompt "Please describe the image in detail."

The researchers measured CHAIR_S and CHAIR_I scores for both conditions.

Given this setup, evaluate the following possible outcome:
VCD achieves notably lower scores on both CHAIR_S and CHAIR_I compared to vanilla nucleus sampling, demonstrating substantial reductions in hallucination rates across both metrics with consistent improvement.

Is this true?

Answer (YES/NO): NO